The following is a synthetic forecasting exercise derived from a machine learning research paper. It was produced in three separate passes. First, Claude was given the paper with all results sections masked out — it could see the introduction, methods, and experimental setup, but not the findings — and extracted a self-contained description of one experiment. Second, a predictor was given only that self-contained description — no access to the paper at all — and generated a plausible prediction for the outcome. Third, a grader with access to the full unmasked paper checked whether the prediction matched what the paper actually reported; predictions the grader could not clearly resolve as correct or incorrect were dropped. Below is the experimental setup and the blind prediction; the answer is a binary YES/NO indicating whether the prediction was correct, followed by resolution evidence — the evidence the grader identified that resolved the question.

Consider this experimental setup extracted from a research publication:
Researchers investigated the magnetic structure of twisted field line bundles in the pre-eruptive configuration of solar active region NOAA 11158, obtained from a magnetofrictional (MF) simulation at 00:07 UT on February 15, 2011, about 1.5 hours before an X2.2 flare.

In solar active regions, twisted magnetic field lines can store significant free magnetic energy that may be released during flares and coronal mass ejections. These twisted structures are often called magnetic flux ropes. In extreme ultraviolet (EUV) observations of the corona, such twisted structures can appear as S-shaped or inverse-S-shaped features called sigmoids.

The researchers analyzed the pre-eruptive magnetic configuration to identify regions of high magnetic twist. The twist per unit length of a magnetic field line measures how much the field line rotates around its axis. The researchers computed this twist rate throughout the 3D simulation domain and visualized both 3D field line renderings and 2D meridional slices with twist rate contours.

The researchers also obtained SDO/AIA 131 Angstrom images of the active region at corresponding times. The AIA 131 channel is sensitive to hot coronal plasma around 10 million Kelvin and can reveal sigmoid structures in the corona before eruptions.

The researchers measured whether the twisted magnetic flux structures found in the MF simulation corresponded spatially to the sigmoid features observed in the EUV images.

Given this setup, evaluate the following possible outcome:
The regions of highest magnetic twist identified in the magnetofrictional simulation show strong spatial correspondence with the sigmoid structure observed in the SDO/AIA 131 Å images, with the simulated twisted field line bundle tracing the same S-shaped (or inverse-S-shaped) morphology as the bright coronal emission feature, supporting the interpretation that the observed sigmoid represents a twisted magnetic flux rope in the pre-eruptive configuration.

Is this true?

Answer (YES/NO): YES